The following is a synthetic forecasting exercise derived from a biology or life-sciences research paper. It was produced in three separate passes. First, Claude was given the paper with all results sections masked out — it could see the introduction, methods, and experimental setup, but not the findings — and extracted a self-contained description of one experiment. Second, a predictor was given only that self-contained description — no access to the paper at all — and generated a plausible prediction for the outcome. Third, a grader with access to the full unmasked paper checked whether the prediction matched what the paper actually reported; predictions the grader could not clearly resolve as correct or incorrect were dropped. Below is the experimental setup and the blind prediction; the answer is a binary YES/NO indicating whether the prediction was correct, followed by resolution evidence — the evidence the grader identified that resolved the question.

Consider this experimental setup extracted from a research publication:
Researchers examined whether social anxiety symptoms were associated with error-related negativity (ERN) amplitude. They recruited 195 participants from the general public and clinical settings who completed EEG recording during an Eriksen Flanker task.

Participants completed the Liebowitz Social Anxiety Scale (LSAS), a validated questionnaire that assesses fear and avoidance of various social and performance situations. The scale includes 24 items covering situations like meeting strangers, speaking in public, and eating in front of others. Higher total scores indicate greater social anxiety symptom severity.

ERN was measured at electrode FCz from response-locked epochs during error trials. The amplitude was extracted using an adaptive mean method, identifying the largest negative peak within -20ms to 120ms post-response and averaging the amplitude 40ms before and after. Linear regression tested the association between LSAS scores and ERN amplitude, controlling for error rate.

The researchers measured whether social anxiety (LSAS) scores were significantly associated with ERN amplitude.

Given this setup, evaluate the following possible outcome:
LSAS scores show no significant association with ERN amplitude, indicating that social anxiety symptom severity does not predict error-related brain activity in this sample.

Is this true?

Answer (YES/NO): YES